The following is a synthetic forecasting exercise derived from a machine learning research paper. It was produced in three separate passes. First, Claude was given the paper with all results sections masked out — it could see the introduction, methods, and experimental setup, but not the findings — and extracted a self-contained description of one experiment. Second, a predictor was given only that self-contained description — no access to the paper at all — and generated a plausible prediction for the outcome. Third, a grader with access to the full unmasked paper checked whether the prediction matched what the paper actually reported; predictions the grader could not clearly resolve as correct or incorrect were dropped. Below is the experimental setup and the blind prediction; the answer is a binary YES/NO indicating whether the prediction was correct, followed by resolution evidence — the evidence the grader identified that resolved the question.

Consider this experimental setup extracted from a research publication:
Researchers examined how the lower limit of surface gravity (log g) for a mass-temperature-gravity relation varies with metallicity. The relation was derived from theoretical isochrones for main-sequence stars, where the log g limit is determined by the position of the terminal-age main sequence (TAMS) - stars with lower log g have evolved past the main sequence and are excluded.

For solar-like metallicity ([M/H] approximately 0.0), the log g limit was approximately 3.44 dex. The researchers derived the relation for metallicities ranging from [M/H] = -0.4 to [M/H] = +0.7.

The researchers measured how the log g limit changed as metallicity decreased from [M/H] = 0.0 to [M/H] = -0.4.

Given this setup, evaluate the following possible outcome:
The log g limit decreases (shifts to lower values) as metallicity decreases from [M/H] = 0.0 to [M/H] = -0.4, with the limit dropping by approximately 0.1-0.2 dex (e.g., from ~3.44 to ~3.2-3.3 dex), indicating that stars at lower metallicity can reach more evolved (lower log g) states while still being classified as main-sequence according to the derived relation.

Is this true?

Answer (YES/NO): NO